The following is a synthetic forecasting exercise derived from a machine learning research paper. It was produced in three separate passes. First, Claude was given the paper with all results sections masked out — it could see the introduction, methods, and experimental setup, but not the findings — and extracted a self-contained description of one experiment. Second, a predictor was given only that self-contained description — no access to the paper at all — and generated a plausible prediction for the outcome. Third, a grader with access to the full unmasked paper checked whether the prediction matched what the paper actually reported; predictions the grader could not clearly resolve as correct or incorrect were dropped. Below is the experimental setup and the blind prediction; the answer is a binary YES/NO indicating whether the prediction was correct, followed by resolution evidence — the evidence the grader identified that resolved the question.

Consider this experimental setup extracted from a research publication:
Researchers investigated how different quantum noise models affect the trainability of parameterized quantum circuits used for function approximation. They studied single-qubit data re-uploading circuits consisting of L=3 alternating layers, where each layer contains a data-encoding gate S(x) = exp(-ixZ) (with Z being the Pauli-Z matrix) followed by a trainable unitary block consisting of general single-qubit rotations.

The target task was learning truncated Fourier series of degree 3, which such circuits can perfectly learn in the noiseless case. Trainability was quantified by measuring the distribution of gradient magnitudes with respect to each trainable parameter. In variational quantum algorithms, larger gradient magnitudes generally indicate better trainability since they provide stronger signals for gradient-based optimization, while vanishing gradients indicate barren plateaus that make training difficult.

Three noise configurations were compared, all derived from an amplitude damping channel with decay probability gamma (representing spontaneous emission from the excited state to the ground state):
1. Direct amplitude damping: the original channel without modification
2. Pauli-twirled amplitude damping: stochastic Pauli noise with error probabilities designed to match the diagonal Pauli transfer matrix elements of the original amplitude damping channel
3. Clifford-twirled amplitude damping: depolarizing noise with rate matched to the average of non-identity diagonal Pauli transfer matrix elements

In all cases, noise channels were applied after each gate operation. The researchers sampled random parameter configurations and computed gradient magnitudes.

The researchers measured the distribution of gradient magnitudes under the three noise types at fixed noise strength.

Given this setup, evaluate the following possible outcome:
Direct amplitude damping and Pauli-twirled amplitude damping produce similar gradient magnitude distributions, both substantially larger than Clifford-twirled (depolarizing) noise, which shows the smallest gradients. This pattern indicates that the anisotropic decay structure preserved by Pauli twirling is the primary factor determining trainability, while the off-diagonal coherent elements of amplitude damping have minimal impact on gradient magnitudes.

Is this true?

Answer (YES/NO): NO